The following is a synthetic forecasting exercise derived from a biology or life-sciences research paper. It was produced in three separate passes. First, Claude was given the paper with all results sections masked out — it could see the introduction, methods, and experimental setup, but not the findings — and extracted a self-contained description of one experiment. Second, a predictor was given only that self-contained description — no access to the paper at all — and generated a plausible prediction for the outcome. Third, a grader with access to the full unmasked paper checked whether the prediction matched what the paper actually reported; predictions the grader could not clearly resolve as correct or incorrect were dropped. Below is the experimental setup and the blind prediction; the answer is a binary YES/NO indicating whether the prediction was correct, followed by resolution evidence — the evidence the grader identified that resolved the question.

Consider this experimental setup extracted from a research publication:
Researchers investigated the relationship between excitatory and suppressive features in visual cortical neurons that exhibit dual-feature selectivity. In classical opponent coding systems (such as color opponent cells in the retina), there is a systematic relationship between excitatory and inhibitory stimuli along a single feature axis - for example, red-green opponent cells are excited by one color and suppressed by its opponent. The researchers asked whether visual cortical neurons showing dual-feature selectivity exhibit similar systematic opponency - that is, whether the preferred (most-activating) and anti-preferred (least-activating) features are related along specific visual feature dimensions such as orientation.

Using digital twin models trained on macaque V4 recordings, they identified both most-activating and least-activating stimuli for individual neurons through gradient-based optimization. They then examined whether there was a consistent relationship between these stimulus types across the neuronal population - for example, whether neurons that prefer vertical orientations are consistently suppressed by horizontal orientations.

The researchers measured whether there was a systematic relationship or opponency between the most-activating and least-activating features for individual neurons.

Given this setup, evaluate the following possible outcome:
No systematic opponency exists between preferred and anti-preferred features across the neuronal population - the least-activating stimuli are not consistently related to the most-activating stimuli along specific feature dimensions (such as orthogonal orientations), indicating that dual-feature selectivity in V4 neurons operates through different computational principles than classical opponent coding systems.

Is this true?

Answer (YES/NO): YES